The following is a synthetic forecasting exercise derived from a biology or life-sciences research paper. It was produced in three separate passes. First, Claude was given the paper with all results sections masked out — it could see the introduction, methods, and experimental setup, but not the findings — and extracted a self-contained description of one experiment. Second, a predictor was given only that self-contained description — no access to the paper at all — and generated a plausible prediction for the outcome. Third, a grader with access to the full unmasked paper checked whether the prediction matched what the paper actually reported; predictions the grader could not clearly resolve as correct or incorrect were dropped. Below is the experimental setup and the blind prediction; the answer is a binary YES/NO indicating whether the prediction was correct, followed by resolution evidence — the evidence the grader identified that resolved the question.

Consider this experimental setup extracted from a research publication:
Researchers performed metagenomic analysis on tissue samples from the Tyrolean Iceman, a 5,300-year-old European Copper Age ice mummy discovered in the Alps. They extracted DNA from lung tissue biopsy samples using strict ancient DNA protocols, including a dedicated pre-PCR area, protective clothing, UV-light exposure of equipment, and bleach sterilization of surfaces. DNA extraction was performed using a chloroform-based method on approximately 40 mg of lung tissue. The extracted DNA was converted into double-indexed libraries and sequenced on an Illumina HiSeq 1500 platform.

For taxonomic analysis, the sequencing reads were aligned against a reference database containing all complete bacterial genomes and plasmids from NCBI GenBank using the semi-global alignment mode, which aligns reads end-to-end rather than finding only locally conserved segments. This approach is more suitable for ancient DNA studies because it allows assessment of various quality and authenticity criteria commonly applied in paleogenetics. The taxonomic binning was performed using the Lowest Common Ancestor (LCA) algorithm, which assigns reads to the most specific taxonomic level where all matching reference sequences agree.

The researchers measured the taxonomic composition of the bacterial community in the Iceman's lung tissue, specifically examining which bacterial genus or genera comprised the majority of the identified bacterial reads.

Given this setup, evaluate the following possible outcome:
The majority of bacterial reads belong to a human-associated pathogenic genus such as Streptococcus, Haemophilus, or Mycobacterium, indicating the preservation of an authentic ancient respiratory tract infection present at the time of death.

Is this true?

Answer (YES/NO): NO